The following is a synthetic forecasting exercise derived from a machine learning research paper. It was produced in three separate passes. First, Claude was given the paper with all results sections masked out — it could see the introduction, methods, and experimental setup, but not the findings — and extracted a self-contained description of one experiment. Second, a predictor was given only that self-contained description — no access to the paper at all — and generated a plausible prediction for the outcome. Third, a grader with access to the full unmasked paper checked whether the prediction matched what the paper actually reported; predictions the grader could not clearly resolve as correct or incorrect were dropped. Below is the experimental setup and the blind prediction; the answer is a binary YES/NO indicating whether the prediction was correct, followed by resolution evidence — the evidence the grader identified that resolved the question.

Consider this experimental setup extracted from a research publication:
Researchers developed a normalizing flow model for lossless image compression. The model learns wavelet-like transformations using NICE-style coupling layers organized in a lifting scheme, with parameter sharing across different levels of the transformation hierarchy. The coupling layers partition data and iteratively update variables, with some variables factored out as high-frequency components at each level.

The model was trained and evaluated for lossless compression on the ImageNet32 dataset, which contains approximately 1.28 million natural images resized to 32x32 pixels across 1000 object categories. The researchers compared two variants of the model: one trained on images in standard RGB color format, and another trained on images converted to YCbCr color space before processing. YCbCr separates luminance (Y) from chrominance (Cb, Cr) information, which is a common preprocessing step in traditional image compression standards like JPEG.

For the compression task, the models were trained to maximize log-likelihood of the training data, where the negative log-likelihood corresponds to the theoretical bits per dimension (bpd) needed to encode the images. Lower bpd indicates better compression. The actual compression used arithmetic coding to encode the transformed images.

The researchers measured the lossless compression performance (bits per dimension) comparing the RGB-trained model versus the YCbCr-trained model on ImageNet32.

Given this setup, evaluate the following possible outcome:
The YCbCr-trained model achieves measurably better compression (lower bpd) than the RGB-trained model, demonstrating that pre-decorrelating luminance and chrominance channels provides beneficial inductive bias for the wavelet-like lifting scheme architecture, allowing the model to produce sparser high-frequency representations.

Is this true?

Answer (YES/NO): YES